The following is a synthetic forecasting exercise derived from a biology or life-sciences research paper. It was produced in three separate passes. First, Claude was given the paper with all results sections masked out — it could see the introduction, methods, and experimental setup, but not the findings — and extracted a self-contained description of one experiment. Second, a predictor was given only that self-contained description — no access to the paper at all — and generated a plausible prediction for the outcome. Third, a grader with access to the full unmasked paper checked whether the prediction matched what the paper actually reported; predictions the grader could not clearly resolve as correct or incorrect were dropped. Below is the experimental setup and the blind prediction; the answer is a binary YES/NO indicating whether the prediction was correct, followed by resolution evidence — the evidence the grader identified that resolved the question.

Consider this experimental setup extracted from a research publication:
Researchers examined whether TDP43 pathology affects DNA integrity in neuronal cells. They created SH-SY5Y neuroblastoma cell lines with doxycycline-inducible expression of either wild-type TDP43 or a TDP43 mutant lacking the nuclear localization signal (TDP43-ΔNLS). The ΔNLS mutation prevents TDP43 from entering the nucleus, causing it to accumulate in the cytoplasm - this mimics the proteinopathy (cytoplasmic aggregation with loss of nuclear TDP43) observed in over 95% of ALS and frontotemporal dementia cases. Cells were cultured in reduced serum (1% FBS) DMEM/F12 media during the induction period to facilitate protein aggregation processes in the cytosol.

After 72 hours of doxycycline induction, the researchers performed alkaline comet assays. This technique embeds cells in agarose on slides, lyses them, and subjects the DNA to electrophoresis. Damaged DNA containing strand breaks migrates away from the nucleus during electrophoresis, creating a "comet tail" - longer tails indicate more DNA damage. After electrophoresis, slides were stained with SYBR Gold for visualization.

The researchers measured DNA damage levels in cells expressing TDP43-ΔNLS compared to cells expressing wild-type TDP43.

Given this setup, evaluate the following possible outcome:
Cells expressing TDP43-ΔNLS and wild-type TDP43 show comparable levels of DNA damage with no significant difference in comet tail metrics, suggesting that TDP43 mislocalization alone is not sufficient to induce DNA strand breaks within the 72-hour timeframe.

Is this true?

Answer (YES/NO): NO